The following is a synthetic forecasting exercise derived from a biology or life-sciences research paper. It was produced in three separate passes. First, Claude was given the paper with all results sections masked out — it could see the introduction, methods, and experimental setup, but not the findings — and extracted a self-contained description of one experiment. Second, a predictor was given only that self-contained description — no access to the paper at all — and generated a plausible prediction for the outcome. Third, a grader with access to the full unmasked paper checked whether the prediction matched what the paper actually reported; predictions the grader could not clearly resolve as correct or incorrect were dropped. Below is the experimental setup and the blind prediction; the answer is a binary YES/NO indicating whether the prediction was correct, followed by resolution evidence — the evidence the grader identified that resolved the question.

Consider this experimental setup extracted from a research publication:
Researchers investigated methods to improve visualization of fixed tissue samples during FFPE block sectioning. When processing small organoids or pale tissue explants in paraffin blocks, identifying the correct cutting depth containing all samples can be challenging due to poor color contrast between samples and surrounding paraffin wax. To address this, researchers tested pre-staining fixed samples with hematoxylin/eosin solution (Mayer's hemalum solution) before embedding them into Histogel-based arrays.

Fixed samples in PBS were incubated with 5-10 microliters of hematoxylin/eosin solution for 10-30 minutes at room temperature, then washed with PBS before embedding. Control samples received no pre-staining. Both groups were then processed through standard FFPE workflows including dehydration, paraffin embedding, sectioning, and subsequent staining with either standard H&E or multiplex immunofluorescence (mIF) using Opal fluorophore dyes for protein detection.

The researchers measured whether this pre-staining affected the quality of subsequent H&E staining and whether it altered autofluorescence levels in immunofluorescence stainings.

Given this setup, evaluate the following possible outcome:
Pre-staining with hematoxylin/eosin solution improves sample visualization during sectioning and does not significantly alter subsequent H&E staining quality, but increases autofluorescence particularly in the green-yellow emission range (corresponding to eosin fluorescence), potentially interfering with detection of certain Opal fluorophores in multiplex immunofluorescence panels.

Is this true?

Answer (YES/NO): NO